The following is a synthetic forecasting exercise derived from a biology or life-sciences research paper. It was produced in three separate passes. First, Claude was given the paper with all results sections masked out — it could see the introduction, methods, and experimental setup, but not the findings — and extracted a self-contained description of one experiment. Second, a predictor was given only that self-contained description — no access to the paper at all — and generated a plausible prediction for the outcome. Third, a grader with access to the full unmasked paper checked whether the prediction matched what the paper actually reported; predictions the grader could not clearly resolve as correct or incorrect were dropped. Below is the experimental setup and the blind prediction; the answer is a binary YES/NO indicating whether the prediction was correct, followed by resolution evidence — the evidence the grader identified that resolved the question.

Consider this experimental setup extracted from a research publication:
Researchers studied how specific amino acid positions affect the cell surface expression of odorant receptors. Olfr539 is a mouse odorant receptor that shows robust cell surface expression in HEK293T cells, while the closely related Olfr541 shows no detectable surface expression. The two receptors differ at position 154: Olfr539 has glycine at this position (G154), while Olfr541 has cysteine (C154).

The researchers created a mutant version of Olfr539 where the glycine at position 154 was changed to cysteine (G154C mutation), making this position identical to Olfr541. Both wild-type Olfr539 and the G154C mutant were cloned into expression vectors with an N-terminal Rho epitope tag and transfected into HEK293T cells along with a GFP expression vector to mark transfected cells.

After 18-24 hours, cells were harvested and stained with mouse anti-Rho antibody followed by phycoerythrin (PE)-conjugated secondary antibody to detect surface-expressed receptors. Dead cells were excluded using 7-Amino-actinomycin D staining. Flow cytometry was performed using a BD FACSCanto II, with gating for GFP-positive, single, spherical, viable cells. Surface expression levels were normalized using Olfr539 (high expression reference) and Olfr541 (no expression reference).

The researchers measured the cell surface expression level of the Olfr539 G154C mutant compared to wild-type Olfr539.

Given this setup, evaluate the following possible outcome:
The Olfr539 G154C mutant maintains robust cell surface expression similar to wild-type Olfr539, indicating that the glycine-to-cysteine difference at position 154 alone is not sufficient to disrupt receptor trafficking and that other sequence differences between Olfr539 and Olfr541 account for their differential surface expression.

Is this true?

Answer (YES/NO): NO